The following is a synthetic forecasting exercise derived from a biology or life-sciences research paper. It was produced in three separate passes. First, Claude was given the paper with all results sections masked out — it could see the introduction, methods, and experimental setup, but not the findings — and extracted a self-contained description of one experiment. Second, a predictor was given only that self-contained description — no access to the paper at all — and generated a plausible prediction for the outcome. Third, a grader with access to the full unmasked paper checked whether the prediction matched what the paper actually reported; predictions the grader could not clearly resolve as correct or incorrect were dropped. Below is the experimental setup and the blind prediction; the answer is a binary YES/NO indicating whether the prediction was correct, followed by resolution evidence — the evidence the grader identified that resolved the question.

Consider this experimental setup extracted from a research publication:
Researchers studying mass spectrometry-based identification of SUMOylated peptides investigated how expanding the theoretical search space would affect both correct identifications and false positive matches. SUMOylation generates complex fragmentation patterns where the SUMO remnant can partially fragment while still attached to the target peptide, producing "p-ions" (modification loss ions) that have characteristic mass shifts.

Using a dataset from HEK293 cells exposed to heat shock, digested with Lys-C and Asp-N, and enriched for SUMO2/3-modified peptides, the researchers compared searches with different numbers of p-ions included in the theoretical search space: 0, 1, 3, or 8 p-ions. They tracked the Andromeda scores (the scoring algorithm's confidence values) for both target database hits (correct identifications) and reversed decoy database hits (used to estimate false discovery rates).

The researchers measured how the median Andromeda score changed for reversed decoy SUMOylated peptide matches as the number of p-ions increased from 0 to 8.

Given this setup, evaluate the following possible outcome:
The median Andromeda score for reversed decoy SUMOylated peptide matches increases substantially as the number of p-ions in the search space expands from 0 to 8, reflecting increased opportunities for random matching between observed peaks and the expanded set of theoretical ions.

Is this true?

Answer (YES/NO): NO